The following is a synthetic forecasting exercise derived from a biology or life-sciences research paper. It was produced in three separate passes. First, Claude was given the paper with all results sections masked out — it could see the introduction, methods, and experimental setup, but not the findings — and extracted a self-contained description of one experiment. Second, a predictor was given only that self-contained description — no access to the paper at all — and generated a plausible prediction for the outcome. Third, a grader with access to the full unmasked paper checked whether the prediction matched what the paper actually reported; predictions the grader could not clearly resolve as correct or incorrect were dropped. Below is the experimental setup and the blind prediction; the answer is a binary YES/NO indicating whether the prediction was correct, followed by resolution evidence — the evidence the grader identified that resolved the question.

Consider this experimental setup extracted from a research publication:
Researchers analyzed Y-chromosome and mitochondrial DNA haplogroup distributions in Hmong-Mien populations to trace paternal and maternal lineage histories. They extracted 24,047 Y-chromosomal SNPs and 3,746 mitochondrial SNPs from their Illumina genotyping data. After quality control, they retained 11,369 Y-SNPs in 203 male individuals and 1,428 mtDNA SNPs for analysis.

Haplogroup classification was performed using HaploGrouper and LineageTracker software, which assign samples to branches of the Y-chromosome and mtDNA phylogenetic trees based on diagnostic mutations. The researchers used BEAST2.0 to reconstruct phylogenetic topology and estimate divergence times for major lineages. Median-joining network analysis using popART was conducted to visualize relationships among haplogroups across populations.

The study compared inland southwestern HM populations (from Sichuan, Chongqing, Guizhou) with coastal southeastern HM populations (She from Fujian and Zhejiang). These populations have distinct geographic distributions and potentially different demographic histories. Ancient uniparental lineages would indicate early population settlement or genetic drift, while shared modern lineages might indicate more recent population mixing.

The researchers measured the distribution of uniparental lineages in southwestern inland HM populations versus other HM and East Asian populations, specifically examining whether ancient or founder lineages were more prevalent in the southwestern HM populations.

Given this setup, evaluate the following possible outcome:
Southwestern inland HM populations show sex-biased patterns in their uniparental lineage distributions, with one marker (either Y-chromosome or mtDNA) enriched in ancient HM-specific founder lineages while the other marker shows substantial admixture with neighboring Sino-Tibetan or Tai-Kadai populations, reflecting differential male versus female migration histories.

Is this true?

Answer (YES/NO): NO